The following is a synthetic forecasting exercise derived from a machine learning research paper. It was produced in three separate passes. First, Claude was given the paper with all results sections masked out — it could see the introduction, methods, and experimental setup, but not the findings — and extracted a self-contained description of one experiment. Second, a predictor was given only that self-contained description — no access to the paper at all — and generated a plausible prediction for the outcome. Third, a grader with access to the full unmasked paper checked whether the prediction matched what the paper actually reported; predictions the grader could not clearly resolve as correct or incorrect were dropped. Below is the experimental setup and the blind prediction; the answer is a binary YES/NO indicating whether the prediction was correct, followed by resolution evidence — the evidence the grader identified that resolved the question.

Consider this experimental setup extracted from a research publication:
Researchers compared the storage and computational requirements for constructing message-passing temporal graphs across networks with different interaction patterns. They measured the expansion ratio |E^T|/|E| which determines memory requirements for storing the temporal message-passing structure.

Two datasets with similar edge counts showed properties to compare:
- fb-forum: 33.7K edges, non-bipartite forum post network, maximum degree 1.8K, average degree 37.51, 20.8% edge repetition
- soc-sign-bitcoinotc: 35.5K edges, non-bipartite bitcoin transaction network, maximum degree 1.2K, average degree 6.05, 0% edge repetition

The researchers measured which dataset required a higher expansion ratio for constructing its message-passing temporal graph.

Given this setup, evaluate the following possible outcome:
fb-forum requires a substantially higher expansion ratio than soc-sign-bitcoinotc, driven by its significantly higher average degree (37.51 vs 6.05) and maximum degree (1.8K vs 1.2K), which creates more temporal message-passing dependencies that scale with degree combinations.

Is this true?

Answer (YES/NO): YES